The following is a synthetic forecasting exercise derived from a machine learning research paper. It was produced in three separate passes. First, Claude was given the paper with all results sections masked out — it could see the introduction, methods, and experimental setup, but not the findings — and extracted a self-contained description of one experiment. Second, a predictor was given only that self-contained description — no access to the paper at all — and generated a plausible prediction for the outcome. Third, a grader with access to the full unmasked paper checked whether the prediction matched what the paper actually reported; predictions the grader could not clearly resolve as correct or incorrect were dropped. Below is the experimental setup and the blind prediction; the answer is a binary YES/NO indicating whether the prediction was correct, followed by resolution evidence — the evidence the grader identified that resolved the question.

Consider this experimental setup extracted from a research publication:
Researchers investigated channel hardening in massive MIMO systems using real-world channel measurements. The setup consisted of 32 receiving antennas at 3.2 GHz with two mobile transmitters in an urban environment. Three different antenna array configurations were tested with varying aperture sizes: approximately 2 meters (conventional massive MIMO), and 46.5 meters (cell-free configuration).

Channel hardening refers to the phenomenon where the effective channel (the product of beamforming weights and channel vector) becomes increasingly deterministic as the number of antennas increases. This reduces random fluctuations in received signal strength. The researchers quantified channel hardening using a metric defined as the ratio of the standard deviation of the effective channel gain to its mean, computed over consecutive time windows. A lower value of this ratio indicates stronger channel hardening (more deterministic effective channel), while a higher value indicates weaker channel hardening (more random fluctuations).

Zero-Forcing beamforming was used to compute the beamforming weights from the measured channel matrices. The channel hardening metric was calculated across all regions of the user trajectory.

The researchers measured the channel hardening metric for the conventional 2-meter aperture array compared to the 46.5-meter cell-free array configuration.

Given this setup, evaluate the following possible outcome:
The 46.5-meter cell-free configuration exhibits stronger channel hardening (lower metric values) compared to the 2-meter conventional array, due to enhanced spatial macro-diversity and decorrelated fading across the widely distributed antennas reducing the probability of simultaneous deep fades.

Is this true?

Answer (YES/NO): YES